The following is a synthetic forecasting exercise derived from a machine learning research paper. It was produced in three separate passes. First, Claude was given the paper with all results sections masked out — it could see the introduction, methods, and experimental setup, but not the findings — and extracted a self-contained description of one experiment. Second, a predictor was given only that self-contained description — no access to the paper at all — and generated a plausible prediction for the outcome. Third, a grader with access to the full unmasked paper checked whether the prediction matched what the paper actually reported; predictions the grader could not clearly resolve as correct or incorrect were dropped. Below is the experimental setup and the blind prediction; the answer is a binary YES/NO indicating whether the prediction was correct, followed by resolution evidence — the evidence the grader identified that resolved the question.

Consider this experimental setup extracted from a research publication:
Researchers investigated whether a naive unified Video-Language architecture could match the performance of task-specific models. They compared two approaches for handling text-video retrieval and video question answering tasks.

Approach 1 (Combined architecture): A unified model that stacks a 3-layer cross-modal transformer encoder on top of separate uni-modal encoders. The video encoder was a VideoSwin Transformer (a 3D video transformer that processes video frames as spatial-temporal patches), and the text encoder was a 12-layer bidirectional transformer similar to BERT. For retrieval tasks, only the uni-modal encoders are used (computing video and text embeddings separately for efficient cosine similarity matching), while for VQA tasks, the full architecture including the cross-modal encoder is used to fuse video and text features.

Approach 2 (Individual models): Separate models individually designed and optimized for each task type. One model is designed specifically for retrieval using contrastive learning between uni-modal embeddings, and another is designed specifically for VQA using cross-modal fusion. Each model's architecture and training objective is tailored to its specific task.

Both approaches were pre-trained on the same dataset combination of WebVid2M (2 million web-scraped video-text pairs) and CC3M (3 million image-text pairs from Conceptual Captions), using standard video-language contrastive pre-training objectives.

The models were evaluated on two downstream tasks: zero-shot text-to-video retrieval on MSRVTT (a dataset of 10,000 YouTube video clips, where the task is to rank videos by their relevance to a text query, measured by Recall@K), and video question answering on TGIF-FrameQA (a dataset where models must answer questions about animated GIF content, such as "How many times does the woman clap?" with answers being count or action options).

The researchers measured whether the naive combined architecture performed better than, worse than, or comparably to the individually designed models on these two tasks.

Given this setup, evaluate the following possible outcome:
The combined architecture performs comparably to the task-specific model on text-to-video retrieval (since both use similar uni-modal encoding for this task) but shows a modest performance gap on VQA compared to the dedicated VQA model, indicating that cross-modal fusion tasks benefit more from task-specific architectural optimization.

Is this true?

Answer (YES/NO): NO